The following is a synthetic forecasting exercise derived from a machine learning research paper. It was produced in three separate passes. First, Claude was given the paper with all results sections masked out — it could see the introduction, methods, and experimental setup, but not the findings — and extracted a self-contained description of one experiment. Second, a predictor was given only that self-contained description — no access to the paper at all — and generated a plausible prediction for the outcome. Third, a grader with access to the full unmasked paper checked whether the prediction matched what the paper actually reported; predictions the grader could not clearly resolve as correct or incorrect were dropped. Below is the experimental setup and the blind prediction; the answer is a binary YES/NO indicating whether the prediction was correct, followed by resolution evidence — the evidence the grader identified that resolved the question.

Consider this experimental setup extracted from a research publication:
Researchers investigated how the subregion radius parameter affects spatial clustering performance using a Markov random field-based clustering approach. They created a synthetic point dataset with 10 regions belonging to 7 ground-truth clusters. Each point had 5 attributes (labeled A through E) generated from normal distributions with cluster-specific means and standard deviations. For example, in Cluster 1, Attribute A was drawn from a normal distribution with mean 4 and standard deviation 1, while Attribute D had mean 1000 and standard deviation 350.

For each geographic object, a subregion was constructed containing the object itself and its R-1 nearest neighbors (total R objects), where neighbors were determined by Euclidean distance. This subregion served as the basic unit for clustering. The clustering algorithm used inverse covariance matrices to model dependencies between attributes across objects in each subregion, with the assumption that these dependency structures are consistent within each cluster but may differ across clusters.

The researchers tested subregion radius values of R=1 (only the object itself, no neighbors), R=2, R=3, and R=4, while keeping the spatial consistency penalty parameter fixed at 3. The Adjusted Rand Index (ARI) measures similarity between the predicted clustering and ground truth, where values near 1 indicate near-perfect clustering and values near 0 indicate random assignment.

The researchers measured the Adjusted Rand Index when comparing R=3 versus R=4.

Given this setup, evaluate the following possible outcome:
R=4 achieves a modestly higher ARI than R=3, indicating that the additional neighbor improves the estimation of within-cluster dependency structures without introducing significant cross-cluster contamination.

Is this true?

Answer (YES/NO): NO